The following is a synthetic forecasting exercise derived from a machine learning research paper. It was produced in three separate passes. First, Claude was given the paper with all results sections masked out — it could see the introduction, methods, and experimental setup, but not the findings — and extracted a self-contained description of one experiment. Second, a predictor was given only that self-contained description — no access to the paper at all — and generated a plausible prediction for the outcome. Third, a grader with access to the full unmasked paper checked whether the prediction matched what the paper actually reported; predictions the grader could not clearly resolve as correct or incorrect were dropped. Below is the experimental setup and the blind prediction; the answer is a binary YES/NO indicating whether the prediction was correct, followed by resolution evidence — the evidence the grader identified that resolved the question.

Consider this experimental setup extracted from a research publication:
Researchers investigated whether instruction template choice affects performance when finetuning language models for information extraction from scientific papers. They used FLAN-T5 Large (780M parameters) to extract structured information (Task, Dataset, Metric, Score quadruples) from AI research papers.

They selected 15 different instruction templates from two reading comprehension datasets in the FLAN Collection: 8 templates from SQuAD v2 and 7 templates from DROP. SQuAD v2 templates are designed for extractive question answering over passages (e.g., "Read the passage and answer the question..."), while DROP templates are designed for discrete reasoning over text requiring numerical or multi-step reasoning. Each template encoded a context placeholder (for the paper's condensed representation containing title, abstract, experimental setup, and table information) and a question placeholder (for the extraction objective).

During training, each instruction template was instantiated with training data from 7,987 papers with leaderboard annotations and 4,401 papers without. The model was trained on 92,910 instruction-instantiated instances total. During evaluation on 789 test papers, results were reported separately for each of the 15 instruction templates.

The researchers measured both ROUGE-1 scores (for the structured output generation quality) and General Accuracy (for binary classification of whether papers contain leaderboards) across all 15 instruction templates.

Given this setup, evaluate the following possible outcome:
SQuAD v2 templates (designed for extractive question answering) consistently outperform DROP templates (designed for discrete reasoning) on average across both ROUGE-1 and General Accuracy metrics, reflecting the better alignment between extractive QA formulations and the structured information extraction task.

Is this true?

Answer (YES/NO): NO